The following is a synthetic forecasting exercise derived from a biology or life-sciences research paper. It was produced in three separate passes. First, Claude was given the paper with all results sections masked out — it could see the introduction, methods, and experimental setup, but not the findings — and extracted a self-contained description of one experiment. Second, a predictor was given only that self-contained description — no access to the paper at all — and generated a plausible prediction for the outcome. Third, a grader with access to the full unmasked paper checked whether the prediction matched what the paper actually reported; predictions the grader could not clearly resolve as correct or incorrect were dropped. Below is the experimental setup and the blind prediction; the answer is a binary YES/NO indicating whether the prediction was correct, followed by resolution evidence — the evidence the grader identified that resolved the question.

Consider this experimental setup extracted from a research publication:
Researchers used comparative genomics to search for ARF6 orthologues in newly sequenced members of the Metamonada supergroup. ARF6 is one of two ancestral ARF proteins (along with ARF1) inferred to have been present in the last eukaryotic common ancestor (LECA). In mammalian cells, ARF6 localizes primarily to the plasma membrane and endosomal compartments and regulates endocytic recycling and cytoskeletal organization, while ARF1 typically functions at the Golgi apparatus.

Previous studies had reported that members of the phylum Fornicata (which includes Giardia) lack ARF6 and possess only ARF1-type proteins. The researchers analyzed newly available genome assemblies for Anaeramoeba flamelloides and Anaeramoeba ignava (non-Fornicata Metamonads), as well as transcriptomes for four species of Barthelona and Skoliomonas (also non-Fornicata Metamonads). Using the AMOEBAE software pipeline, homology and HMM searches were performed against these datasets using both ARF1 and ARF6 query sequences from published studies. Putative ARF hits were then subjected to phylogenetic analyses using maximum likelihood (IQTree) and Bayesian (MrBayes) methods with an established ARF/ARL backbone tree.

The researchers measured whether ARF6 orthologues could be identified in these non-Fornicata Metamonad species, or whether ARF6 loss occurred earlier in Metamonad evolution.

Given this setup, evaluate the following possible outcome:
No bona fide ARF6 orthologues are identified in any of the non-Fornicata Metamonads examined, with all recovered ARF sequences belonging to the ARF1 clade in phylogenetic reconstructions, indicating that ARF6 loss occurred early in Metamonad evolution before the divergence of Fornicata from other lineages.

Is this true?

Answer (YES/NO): NO